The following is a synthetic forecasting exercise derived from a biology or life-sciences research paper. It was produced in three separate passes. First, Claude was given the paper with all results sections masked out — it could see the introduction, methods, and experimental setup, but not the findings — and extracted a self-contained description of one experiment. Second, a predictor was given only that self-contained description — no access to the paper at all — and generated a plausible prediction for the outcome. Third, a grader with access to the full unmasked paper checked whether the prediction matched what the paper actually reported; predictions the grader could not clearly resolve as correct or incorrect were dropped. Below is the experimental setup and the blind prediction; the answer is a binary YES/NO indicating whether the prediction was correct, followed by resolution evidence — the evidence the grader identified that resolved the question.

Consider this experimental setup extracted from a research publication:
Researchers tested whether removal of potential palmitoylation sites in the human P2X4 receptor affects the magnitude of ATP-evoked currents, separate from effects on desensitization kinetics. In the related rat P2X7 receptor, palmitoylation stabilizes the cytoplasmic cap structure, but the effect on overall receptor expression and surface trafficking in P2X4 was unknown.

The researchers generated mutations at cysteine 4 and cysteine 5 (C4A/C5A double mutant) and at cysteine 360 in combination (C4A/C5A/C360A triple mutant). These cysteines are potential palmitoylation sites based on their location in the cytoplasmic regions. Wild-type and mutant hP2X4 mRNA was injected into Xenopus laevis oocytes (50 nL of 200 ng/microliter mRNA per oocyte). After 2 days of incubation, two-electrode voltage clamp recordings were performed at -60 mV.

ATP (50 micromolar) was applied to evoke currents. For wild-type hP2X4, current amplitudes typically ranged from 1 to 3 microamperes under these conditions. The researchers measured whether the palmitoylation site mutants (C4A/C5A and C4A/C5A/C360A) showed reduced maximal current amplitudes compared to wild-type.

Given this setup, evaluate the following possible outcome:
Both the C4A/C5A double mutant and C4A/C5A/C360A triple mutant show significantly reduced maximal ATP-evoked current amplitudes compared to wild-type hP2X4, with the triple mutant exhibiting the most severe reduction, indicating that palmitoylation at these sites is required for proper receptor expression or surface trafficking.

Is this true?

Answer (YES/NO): NO